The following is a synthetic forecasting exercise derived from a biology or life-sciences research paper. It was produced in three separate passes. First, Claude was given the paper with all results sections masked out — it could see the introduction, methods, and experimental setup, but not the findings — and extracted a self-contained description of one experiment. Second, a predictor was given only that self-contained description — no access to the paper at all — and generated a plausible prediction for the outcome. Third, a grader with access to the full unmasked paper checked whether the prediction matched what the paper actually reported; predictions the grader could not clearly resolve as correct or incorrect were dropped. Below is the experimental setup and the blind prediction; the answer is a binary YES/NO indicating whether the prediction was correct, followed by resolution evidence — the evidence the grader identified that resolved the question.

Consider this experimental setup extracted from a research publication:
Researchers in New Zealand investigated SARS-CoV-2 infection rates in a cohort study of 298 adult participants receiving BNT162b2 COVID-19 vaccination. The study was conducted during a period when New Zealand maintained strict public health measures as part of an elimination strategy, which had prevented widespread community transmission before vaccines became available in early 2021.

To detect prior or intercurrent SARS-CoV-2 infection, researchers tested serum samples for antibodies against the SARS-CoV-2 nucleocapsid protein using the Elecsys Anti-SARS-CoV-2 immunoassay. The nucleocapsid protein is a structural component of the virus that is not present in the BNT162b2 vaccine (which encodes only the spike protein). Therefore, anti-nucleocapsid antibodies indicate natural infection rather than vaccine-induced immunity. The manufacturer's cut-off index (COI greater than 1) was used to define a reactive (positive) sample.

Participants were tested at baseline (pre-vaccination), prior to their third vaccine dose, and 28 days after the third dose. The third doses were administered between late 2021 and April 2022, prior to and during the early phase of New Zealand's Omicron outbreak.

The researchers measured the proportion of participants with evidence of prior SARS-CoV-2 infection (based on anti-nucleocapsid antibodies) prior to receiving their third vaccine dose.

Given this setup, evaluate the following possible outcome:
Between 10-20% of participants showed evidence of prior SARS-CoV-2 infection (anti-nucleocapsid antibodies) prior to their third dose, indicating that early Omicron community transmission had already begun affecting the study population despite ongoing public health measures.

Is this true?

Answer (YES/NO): NO